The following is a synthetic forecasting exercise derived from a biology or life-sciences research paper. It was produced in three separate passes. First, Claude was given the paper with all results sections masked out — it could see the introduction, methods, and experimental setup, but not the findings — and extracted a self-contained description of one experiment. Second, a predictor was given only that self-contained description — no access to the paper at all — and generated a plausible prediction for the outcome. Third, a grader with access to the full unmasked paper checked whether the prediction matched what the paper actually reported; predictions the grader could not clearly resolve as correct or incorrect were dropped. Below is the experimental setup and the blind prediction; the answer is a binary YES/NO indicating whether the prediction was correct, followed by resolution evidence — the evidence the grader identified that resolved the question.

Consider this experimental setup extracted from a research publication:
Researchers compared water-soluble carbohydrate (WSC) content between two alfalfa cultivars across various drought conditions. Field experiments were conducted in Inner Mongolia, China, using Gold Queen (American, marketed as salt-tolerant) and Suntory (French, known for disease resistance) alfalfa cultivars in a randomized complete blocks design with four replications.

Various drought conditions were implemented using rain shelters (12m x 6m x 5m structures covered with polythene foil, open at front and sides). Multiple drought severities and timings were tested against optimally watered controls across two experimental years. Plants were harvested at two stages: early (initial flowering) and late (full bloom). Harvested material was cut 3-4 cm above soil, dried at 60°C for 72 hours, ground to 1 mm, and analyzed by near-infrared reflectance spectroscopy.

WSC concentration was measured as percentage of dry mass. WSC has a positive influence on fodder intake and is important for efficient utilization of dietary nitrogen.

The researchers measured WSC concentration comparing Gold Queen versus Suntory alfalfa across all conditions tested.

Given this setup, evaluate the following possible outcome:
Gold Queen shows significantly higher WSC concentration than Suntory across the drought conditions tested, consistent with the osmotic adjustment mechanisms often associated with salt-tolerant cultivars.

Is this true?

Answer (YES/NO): YES